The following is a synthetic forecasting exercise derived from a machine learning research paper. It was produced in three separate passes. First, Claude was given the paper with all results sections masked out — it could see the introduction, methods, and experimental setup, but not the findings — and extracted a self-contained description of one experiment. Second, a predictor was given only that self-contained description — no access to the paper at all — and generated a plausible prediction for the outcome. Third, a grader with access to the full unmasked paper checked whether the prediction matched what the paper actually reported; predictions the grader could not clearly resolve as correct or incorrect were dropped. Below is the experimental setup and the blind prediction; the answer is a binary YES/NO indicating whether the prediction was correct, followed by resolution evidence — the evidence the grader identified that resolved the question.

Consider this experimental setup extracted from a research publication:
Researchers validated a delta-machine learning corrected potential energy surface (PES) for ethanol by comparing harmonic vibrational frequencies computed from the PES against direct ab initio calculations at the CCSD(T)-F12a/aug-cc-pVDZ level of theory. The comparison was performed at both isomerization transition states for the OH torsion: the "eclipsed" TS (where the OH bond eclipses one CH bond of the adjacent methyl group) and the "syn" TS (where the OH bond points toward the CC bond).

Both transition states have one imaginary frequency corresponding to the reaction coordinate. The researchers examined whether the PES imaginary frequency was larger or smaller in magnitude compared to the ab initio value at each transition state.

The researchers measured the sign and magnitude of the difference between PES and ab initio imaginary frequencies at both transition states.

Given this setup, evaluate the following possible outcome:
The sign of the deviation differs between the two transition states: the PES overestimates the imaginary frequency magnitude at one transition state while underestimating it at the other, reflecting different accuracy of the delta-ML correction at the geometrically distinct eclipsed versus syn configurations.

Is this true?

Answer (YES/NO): YES